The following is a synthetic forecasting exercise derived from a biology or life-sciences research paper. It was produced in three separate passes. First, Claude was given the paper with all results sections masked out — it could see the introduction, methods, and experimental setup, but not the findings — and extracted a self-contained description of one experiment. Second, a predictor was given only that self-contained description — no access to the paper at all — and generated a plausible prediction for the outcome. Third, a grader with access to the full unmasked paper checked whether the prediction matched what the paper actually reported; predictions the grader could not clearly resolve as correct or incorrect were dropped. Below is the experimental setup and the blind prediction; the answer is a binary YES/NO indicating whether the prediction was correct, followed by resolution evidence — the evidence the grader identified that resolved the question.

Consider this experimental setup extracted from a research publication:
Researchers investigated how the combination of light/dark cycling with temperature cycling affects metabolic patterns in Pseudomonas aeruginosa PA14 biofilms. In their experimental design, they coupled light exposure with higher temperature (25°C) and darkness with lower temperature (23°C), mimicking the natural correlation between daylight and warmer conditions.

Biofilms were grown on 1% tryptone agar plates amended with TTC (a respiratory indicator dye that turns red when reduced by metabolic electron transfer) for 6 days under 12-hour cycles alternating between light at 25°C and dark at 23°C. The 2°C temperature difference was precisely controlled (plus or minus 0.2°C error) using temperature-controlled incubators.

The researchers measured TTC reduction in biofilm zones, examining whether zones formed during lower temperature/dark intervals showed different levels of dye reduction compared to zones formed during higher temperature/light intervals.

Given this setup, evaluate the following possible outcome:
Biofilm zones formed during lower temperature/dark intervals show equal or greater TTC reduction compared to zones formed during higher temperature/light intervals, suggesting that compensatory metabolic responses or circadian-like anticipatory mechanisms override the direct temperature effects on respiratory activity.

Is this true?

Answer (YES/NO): YES